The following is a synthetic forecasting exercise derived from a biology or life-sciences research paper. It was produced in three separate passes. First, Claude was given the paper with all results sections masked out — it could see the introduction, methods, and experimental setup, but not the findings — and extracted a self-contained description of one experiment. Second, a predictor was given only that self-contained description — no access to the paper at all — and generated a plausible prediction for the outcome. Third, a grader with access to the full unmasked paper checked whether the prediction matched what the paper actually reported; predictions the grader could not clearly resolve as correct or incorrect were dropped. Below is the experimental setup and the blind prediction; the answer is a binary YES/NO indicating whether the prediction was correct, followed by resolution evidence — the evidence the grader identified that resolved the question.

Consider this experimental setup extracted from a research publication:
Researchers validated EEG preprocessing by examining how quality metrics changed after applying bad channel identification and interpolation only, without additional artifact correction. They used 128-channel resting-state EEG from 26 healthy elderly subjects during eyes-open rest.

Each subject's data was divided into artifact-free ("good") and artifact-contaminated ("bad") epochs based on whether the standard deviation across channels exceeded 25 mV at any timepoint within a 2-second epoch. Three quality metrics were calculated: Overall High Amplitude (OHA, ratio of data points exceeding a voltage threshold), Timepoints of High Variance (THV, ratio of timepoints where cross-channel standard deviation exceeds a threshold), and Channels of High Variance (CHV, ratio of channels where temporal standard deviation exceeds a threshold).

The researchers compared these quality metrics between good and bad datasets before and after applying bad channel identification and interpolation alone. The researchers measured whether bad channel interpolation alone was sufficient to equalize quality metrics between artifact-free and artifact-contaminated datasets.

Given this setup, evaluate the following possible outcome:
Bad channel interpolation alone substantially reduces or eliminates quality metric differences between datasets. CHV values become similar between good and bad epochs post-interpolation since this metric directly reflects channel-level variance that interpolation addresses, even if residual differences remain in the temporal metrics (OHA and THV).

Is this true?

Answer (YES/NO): NO